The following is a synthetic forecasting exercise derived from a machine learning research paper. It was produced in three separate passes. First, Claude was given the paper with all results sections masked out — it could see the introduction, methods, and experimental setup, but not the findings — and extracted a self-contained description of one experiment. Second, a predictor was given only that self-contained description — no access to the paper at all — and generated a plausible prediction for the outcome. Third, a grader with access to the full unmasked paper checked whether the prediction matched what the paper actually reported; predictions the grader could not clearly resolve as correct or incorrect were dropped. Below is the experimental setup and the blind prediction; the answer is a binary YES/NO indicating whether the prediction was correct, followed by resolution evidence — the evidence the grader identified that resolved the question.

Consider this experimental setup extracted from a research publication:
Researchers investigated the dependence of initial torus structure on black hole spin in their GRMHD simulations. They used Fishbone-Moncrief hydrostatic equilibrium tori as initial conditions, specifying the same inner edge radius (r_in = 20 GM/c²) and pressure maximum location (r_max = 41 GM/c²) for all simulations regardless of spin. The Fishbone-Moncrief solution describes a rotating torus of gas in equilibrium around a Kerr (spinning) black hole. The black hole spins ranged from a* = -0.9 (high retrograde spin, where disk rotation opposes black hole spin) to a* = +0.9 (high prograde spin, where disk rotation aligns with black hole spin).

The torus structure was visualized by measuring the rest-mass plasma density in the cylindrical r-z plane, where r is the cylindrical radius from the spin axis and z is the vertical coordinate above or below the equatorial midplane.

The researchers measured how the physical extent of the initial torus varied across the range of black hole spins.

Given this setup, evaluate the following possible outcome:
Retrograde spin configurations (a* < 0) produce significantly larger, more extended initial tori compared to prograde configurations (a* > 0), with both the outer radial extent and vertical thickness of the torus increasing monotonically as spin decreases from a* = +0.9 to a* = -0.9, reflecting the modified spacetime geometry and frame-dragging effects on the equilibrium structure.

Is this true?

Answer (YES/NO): NO